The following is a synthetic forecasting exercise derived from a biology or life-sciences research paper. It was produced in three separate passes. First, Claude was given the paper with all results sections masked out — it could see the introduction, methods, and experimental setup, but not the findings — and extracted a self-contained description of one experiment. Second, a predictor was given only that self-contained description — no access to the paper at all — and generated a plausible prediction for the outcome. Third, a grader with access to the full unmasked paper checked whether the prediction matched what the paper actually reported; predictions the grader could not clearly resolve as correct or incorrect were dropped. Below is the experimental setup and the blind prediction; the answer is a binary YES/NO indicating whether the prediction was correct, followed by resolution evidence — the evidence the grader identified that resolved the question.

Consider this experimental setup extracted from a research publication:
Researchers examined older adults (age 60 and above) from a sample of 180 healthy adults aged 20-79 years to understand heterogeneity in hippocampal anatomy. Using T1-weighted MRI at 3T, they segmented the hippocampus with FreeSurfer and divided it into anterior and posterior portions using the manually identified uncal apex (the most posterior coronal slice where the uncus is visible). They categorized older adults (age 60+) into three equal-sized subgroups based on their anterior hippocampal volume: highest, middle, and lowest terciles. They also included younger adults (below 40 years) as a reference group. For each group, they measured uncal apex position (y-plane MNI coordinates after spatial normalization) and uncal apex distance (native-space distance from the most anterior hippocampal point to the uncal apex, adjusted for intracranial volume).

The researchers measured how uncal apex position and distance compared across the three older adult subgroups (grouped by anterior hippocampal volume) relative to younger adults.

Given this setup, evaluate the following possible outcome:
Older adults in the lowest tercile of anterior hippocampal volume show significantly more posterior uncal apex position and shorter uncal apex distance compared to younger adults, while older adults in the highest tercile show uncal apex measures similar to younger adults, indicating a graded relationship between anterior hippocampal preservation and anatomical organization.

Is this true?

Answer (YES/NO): NO